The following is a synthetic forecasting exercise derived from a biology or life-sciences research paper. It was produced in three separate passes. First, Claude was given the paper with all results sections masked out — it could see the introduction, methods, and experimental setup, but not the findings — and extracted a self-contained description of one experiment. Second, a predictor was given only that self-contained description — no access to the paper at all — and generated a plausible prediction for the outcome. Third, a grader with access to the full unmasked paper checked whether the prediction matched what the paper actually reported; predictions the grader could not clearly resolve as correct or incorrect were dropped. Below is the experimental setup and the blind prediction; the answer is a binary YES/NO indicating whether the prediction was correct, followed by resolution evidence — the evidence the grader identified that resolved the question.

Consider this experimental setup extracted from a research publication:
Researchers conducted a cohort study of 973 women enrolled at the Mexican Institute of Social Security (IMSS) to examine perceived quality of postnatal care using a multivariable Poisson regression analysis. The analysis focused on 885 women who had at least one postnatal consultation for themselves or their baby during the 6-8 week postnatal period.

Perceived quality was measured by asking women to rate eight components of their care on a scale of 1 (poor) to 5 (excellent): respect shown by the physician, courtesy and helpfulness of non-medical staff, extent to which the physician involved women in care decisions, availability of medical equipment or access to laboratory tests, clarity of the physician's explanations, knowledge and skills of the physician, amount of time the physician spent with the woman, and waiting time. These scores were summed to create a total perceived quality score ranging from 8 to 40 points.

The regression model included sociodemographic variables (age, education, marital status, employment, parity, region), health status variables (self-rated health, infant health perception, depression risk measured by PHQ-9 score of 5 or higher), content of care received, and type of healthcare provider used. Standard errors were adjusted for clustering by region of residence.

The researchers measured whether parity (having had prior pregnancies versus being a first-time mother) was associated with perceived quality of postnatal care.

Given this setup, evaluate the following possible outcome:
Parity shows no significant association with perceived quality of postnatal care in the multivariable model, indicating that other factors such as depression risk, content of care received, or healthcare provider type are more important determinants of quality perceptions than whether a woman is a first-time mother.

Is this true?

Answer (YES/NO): NO